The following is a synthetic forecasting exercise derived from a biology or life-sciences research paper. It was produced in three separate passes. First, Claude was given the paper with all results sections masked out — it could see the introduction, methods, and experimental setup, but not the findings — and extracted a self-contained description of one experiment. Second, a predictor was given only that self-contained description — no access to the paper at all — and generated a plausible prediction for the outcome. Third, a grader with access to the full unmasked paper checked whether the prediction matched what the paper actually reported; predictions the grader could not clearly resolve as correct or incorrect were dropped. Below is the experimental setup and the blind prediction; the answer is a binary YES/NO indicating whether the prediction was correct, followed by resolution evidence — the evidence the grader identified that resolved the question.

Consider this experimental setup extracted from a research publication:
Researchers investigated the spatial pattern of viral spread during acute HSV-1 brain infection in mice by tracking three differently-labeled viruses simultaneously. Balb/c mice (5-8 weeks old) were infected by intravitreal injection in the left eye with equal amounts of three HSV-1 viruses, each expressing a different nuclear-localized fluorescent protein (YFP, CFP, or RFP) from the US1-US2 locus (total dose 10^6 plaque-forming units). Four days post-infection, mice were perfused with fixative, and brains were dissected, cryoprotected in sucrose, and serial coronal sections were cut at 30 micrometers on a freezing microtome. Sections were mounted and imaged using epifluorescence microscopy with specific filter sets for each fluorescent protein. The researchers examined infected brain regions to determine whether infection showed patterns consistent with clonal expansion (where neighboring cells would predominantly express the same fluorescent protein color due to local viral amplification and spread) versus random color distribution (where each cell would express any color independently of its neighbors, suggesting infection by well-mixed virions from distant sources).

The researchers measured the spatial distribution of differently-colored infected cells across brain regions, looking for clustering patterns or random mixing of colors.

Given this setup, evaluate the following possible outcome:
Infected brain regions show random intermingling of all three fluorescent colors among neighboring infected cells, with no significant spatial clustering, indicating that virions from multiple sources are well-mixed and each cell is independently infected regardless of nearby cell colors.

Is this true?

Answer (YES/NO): NO